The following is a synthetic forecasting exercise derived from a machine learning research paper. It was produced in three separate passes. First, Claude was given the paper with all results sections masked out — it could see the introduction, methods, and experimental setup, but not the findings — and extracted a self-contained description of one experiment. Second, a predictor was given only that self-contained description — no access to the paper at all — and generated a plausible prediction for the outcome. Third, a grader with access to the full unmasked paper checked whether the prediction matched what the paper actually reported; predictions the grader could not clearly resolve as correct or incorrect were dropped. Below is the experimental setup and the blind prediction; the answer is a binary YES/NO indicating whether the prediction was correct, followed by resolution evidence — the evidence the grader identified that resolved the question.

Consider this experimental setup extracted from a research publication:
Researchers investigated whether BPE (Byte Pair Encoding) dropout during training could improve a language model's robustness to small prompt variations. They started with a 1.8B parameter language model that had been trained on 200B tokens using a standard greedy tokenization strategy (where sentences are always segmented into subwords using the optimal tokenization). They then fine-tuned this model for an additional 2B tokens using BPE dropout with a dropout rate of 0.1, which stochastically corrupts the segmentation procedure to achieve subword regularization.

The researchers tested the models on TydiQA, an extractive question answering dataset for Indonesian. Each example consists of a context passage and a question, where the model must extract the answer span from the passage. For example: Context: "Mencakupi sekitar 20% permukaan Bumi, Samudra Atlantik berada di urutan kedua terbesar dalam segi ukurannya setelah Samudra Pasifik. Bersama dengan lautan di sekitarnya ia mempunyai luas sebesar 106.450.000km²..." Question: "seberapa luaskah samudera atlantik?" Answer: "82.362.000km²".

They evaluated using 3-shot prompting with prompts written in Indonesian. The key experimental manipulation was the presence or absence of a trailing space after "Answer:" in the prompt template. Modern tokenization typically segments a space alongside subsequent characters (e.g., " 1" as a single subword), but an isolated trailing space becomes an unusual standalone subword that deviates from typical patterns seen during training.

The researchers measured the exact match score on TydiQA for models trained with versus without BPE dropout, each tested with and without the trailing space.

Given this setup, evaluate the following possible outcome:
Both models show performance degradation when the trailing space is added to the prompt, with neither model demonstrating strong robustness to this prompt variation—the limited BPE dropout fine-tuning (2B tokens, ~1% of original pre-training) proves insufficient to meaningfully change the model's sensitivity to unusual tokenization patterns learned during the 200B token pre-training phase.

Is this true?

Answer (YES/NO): NO